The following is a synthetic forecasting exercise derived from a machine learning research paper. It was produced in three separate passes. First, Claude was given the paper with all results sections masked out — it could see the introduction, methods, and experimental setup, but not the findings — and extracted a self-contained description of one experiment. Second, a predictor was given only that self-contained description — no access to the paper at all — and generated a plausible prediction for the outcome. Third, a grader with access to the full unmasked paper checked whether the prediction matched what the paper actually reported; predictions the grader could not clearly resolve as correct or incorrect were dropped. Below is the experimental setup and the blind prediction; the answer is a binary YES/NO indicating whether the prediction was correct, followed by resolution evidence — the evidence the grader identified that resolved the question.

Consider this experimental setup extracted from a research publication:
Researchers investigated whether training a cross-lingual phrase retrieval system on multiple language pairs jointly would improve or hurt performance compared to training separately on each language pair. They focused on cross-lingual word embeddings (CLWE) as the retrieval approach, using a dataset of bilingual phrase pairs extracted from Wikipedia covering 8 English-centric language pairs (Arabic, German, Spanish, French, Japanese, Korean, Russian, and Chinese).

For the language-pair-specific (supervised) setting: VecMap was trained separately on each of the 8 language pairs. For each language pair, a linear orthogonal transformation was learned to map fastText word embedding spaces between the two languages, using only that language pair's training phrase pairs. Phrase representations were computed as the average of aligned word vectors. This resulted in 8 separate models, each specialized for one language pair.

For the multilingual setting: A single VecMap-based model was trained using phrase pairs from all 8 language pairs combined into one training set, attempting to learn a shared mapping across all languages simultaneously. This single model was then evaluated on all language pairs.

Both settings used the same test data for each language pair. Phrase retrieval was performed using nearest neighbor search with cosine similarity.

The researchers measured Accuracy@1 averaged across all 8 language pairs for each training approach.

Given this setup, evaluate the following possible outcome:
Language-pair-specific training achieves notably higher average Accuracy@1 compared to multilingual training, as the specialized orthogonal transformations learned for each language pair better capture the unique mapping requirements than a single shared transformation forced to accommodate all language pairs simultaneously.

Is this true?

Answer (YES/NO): YES